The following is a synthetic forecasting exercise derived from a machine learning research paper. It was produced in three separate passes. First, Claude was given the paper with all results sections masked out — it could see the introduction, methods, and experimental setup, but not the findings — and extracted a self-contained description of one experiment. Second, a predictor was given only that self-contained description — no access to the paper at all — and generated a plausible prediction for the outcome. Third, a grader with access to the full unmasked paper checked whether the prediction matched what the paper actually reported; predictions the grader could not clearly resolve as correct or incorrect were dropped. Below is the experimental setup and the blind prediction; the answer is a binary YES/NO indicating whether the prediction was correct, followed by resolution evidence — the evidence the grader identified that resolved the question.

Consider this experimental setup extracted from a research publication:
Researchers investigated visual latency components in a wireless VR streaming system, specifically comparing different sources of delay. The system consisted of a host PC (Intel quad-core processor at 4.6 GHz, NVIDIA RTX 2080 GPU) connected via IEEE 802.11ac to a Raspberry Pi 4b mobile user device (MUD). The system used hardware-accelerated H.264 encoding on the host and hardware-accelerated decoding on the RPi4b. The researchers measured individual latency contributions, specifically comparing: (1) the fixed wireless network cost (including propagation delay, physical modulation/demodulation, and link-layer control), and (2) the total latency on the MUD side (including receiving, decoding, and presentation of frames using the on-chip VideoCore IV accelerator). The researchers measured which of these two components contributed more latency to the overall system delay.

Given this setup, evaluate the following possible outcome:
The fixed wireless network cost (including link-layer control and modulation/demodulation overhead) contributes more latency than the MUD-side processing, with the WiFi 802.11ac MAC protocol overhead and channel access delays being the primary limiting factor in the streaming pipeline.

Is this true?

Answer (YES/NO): NO